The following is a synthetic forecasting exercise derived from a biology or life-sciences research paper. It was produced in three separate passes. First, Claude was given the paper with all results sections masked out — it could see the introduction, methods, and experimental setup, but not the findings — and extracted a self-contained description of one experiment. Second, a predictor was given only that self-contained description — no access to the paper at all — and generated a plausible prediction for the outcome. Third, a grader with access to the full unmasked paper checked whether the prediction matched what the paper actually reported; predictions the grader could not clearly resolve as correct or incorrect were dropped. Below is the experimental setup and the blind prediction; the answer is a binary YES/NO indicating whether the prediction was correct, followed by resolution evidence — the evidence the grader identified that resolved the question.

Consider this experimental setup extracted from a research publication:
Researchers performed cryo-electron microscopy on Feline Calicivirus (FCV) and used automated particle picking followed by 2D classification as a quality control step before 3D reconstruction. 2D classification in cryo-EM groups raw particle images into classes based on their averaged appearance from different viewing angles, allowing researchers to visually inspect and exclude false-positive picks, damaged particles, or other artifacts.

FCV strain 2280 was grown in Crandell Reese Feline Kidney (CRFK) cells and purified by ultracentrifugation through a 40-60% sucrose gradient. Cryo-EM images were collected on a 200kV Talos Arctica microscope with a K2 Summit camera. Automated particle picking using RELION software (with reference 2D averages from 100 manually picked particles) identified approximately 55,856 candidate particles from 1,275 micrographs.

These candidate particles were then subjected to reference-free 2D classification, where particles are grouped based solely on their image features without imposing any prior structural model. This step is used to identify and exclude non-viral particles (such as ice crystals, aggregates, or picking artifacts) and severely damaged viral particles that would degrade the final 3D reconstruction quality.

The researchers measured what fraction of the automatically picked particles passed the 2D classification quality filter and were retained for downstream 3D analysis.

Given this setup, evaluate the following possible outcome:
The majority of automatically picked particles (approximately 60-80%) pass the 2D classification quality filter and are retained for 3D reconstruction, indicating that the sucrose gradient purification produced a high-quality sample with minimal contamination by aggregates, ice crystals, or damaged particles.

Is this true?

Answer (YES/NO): NO